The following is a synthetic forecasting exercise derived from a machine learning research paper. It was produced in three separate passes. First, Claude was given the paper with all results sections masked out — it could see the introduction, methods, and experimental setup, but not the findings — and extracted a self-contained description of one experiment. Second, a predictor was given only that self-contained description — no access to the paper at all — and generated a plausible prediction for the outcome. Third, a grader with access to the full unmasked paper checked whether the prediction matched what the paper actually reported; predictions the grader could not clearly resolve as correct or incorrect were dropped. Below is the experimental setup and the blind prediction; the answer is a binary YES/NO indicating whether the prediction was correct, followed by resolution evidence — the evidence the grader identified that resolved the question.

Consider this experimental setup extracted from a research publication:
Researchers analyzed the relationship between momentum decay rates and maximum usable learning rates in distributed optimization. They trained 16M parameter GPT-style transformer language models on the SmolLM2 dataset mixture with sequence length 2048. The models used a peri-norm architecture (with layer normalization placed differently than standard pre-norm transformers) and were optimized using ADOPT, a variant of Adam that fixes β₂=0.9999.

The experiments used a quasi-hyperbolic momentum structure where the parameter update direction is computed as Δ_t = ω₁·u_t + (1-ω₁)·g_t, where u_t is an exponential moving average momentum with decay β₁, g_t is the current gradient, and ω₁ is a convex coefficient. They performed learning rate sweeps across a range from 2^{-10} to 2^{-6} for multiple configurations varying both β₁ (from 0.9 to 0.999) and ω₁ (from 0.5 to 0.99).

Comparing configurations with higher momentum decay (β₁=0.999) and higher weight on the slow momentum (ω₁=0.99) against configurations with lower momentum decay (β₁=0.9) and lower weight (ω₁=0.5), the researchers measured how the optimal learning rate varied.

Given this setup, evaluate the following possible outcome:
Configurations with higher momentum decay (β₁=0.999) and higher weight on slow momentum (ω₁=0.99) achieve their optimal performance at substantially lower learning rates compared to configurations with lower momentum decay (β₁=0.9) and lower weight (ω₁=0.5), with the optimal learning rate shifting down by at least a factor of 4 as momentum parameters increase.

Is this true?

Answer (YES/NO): NO